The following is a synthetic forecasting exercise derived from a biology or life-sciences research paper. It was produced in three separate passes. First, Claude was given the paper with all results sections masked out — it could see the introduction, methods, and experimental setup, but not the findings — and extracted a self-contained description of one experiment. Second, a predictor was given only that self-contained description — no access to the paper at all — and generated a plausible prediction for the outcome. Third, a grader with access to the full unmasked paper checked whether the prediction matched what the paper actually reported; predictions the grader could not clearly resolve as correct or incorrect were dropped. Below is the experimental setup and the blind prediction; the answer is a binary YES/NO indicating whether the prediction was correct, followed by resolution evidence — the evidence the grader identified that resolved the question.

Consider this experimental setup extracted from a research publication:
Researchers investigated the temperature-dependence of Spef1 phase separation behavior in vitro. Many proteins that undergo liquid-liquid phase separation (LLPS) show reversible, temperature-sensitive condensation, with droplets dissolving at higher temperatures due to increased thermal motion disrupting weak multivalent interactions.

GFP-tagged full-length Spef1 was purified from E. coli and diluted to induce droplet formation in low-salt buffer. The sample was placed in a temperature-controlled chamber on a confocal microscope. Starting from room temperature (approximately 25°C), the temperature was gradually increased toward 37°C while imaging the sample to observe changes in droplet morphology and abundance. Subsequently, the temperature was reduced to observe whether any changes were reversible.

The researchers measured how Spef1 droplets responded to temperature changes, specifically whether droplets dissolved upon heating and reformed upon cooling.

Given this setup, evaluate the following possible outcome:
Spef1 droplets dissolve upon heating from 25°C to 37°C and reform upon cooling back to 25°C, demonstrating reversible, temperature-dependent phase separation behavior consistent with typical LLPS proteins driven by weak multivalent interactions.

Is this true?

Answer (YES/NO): NO